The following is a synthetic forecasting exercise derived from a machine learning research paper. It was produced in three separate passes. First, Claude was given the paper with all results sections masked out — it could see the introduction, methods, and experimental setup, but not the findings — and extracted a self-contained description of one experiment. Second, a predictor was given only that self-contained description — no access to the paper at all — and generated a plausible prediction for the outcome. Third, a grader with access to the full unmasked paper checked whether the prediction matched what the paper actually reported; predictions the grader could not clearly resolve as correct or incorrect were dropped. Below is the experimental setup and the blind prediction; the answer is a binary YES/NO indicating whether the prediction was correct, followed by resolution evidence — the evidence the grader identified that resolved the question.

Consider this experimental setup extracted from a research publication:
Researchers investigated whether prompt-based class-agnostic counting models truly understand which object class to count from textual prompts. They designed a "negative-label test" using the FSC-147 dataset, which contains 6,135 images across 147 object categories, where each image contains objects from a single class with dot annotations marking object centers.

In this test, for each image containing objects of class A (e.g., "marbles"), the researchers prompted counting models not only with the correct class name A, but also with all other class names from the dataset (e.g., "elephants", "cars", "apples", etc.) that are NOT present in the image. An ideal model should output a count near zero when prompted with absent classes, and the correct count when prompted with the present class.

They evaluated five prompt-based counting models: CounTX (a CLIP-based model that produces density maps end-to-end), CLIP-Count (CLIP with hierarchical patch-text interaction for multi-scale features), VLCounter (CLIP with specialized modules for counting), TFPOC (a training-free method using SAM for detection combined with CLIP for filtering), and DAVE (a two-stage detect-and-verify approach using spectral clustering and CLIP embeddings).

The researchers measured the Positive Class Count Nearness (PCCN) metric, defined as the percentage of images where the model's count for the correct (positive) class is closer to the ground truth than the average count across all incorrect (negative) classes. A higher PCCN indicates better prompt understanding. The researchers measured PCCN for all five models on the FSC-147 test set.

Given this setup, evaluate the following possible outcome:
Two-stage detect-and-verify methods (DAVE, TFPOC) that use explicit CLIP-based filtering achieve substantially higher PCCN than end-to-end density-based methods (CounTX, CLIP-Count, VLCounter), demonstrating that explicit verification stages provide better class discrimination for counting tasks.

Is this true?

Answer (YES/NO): NO